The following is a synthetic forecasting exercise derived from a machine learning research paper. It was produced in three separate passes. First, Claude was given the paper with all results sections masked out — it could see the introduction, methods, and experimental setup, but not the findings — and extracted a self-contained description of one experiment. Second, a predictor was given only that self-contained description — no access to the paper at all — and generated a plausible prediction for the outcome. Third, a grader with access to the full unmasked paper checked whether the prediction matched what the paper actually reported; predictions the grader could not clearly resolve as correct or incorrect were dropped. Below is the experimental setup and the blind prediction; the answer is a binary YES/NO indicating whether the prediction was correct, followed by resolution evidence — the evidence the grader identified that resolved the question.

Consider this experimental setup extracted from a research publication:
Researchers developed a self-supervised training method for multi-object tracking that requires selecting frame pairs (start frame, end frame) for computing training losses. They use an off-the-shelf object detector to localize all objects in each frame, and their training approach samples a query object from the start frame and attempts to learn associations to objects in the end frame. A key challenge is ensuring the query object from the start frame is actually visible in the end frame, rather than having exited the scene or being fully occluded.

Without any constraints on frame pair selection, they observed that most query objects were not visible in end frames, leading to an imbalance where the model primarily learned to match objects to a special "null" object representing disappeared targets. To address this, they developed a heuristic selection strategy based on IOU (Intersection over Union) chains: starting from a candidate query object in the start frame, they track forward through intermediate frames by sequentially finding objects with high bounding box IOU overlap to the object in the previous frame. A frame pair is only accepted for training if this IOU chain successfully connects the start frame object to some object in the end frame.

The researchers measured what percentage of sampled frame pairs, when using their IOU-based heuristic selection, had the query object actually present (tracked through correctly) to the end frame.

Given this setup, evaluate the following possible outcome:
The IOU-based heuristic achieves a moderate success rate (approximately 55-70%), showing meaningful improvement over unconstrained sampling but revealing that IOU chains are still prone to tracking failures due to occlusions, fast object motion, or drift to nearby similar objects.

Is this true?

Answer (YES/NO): NO